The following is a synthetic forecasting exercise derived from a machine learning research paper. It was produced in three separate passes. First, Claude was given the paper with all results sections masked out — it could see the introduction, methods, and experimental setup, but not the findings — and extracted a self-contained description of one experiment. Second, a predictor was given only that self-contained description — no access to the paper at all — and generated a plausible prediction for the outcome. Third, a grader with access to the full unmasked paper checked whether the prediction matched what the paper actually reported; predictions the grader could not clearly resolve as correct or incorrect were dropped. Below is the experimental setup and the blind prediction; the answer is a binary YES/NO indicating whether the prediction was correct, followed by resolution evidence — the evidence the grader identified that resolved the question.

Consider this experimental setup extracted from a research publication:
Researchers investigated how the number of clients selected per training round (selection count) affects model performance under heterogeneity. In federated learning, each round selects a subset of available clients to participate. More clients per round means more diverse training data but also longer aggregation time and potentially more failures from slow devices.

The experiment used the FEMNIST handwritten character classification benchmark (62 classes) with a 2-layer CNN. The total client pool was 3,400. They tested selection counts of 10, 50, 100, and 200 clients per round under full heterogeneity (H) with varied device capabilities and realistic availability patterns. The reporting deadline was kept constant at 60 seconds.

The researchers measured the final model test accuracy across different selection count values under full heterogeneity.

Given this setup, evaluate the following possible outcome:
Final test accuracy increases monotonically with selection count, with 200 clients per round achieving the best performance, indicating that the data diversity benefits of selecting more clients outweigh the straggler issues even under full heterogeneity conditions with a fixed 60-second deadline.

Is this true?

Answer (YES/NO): NO